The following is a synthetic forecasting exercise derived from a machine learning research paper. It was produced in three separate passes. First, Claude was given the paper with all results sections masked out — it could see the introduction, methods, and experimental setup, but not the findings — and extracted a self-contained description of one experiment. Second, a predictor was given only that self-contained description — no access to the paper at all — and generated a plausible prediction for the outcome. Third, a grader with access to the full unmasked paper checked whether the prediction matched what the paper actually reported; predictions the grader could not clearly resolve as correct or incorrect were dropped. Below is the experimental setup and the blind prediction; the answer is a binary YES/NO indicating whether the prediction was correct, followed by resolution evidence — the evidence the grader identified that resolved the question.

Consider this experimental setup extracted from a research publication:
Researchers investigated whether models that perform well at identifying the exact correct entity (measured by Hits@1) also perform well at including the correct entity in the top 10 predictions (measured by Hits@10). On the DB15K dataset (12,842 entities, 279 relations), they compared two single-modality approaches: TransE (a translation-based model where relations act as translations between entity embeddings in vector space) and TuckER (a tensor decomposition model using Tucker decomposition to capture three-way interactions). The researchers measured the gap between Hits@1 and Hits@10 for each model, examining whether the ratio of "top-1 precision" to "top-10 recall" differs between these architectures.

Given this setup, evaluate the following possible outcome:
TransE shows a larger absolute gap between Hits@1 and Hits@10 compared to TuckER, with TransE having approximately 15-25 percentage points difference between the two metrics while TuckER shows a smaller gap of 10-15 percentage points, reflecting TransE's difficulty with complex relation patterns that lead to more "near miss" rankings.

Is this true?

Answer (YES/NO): NO